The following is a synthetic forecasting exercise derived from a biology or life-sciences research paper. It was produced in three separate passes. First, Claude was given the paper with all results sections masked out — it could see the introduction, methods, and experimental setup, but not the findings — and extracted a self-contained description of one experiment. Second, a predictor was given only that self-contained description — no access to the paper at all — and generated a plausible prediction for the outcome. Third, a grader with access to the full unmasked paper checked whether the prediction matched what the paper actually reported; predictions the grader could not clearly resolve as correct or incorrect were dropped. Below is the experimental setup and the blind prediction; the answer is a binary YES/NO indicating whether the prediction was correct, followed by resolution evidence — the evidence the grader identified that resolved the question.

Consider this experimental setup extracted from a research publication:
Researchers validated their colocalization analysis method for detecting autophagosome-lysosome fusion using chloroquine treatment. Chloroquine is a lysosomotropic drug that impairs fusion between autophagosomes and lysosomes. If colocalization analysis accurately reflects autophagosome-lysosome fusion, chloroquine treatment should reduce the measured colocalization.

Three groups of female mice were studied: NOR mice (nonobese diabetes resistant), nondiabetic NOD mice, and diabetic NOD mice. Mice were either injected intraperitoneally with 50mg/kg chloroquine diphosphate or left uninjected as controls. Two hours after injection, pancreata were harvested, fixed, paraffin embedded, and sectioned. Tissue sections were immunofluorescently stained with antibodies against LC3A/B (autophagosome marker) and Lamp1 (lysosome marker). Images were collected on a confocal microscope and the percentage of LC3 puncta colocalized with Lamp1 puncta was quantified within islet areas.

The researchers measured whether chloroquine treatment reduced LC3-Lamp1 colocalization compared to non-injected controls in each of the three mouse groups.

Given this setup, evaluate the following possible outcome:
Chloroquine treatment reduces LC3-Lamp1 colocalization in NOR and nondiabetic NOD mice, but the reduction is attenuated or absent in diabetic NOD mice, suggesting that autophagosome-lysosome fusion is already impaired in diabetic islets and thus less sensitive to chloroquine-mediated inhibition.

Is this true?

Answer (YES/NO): NO